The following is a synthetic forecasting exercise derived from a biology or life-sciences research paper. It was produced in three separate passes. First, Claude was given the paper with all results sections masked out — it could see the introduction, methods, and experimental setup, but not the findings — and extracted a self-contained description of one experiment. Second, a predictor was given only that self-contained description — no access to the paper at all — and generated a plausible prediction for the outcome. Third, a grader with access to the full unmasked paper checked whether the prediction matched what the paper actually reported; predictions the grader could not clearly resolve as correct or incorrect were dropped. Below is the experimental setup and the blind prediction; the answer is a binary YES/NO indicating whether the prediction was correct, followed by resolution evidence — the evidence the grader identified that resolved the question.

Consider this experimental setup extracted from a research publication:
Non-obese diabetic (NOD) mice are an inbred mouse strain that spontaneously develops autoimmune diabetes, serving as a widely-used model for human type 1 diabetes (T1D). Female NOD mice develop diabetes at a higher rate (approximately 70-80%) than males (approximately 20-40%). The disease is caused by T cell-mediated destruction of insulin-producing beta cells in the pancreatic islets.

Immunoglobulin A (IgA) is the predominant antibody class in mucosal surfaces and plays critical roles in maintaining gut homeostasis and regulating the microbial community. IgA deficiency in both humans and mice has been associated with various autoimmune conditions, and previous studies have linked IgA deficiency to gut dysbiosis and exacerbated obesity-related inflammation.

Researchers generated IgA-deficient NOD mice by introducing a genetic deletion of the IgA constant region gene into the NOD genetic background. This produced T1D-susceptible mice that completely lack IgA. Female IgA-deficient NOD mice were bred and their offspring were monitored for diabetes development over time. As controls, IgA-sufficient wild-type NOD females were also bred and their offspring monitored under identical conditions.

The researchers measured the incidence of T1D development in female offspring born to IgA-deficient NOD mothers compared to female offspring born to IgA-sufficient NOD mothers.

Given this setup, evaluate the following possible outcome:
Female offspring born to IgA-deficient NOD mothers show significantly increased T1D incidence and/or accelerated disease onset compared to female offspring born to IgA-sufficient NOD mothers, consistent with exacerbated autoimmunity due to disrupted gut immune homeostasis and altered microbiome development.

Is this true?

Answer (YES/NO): NO